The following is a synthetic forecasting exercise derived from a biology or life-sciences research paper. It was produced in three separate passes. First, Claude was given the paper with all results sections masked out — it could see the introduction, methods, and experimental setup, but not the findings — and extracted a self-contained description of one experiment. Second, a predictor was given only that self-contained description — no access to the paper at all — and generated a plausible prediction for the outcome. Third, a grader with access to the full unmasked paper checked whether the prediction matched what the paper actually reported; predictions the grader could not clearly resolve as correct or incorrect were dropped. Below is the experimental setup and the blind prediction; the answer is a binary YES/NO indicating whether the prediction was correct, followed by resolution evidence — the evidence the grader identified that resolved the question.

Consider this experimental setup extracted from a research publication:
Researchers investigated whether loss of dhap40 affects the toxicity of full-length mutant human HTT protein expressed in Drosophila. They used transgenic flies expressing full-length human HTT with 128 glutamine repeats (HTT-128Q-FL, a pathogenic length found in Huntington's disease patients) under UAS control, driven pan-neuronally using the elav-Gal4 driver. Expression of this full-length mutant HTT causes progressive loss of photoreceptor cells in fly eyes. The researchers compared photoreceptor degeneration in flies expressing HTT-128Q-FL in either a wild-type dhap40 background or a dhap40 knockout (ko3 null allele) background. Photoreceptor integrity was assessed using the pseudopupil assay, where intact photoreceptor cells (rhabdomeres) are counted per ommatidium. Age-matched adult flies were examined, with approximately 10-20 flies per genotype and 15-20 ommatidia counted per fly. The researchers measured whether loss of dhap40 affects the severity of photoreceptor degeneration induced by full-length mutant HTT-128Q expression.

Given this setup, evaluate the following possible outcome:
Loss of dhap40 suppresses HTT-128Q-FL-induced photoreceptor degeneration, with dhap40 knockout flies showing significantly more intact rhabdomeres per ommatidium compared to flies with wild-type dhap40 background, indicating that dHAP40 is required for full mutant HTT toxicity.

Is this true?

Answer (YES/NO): YES